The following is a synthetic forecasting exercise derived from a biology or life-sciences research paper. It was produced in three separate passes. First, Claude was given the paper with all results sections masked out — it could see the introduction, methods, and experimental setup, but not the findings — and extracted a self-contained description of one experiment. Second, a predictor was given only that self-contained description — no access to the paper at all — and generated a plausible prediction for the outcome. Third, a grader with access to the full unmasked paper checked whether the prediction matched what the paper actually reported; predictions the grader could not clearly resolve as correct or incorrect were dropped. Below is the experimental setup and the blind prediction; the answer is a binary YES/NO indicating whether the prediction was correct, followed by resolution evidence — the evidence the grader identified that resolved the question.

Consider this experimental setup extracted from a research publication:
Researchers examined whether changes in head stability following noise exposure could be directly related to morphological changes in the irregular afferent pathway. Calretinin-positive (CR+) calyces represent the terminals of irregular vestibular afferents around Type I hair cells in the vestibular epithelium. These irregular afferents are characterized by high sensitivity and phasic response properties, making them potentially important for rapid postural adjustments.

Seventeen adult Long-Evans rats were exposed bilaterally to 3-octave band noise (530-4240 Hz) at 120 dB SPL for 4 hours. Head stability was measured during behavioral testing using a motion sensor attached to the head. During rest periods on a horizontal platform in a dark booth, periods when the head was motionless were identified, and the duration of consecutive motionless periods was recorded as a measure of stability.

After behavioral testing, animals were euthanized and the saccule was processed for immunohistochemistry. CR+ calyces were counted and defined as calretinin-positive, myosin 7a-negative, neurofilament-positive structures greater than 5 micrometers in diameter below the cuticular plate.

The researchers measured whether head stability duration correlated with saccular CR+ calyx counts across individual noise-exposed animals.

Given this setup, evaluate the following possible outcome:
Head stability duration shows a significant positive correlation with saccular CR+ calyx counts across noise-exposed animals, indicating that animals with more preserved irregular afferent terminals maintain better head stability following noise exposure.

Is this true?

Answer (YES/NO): NO